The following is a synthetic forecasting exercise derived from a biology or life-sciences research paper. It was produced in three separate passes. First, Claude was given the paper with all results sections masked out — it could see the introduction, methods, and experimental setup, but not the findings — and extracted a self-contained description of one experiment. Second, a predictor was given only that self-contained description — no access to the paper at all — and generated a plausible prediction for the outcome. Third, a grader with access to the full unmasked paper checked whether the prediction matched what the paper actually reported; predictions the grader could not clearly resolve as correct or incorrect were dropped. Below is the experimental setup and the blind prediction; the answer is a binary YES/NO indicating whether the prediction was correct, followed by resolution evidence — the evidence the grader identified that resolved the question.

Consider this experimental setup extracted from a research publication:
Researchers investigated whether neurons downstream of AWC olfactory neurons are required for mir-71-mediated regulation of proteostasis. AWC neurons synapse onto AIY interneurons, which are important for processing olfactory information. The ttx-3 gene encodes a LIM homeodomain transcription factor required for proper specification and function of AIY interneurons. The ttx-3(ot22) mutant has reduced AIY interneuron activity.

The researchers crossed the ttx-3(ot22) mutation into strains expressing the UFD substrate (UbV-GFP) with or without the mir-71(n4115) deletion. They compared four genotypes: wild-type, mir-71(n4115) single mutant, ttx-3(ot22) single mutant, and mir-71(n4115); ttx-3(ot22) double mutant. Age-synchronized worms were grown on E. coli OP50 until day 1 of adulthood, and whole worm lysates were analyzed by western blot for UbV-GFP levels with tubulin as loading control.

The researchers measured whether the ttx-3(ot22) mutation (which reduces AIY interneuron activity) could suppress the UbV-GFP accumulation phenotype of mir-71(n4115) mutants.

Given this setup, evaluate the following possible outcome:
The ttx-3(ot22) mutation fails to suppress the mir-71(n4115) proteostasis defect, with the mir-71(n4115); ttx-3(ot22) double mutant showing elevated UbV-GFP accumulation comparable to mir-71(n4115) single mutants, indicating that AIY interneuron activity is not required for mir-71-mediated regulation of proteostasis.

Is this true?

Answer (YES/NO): NO